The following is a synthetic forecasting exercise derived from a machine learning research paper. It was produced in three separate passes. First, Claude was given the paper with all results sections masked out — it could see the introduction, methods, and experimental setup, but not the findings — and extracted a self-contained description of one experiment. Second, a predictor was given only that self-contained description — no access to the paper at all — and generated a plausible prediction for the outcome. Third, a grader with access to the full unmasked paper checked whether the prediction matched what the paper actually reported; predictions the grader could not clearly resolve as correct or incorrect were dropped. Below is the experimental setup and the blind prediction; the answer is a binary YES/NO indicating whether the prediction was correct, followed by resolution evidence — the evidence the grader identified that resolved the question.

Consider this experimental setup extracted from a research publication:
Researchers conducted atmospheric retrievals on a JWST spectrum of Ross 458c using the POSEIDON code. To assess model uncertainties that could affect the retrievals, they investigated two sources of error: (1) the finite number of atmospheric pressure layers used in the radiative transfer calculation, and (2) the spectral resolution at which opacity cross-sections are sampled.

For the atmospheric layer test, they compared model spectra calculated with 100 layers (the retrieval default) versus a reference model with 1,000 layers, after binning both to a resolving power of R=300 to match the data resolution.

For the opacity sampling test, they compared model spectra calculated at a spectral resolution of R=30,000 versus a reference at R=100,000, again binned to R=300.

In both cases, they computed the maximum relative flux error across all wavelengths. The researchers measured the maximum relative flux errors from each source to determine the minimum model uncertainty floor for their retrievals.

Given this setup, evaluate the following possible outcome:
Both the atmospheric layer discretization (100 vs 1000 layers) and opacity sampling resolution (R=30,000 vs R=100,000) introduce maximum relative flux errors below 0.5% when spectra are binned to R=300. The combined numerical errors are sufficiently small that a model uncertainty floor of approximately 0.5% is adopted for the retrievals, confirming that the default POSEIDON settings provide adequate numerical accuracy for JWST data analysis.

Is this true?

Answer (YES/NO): NO